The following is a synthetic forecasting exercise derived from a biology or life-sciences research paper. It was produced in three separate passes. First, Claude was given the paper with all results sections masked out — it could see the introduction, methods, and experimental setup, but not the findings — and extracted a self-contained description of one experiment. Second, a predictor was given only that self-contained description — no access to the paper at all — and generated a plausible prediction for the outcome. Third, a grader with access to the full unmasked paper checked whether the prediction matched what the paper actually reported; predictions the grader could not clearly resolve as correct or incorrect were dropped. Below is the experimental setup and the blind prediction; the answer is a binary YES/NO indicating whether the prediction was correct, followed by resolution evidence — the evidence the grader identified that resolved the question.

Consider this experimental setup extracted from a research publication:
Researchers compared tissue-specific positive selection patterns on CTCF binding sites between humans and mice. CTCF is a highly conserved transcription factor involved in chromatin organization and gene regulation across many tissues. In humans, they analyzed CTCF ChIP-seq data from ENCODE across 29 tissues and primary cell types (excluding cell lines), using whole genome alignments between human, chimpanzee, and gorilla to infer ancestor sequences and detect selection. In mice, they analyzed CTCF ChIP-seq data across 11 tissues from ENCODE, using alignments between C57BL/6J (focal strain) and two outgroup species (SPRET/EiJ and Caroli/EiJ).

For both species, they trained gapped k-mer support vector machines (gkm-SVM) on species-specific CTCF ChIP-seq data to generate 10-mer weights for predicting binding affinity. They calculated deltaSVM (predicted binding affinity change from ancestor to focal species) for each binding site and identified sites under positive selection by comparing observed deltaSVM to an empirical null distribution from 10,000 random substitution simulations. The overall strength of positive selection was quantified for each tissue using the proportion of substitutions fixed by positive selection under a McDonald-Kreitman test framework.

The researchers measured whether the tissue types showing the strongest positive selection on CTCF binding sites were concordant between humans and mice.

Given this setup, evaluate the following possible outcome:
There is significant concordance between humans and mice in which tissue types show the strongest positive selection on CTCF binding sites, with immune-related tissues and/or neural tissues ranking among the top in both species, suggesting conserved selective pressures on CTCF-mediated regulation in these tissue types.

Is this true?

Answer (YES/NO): NO